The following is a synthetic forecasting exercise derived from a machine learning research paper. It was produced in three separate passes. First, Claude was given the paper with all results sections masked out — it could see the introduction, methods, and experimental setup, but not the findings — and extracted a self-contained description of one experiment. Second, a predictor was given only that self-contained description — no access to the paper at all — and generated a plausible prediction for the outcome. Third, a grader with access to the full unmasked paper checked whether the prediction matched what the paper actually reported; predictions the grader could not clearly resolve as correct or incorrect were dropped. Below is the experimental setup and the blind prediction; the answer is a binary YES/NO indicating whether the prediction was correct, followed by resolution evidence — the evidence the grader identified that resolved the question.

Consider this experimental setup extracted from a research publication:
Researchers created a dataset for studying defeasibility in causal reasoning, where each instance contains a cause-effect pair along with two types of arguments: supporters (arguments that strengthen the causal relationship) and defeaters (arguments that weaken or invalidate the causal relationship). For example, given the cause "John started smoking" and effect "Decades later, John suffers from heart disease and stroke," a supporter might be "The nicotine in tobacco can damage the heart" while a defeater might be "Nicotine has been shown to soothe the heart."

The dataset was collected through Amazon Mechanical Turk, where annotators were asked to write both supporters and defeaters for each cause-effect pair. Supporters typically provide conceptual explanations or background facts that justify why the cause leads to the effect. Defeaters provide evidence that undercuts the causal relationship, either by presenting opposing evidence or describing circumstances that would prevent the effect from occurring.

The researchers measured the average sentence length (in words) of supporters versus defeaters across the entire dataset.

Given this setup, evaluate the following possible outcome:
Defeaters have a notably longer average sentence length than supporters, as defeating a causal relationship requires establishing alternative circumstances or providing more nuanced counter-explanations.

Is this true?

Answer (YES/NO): YES